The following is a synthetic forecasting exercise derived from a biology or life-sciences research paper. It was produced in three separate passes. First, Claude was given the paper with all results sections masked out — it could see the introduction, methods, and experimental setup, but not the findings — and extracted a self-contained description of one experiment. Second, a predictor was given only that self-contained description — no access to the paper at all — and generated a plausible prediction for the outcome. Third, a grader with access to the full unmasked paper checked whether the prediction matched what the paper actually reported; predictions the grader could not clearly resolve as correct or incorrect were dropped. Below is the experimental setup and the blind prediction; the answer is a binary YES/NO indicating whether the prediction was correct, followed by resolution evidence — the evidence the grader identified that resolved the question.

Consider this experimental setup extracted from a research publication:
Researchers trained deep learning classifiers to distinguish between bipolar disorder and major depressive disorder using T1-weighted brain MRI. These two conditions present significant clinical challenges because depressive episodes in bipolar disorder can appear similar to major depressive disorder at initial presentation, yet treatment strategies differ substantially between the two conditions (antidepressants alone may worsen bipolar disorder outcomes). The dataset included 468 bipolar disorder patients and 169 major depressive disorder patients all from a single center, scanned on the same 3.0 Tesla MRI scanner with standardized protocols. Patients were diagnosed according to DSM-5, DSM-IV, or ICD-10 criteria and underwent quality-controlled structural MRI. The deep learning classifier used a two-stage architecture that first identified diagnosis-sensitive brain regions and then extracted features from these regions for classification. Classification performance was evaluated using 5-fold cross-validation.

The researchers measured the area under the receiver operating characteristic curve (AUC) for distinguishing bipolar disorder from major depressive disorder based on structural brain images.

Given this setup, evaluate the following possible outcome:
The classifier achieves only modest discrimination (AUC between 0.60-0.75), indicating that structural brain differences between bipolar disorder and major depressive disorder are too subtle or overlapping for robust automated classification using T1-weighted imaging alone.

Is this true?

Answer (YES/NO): NO